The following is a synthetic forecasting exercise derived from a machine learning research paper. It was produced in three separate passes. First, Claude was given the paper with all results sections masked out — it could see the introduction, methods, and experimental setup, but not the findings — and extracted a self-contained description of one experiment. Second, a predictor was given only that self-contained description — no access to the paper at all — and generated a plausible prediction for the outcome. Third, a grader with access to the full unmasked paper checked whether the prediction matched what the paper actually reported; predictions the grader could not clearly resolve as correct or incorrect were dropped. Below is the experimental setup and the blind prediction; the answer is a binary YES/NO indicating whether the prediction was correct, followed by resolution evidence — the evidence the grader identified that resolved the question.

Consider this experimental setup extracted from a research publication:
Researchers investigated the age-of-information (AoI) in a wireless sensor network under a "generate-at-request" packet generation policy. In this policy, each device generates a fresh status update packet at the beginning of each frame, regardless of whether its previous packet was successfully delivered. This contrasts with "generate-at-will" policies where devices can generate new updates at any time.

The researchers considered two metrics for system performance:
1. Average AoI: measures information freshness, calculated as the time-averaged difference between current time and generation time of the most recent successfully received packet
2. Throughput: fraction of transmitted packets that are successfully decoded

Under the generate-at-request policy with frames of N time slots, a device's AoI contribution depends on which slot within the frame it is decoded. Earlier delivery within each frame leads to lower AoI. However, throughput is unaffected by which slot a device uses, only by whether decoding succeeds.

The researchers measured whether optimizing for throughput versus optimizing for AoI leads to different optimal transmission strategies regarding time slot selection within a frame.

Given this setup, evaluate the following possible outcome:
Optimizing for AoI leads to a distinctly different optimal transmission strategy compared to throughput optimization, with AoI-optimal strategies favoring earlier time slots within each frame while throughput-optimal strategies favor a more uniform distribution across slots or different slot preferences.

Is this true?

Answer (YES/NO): YES